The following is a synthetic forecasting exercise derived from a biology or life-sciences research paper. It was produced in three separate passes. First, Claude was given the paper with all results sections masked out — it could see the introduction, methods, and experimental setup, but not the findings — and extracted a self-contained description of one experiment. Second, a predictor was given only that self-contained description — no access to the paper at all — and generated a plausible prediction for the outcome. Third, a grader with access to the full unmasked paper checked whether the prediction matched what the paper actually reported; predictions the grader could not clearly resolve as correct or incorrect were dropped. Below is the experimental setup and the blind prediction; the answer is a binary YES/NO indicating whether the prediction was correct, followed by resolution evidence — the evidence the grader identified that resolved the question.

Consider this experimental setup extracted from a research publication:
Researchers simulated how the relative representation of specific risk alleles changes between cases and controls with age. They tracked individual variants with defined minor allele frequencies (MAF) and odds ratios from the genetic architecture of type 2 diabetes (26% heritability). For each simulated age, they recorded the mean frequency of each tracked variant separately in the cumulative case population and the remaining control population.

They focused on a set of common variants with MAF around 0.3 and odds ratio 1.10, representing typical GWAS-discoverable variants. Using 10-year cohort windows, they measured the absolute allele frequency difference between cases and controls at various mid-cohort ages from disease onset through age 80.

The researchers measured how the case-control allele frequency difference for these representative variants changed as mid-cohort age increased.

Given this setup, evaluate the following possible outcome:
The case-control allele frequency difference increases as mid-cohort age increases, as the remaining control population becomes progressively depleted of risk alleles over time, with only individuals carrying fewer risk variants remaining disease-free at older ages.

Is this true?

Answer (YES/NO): NO